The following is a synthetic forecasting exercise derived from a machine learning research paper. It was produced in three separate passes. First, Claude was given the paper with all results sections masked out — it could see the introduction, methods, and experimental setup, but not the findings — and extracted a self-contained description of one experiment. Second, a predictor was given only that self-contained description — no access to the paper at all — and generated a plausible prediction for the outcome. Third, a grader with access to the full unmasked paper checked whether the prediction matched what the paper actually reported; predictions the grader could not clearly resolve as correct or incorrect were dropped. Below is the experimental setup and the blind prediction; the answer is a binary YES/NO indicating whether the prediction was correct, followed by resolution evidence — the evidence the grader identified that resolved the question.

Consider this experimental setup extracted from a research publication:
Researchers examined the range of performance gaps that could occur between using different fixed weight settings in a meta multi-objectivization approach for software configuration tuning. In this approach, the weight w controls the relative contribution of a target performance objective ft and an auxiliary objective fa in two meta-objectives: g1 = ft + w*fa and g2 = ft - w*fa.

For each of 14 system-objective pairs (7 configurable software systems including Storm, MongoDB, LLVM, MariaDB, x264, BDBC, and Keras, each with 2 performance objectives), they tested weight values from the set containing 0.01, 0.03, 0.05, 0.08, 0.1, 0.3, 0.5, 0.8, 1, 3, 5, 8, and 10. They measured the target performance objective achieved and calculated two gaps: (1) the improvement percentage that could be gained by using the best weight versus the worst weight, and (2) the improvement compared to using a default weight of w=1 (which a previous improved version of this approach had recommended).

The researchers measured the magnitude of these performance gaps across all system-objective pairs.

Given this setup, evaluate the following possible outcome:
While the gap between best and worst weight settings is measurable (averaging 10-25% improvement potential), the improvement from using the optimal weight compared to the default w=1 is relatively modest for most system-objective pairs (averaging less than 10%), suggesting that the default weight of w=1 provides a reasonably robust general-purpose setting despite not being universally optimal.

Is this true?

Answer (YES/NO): NO